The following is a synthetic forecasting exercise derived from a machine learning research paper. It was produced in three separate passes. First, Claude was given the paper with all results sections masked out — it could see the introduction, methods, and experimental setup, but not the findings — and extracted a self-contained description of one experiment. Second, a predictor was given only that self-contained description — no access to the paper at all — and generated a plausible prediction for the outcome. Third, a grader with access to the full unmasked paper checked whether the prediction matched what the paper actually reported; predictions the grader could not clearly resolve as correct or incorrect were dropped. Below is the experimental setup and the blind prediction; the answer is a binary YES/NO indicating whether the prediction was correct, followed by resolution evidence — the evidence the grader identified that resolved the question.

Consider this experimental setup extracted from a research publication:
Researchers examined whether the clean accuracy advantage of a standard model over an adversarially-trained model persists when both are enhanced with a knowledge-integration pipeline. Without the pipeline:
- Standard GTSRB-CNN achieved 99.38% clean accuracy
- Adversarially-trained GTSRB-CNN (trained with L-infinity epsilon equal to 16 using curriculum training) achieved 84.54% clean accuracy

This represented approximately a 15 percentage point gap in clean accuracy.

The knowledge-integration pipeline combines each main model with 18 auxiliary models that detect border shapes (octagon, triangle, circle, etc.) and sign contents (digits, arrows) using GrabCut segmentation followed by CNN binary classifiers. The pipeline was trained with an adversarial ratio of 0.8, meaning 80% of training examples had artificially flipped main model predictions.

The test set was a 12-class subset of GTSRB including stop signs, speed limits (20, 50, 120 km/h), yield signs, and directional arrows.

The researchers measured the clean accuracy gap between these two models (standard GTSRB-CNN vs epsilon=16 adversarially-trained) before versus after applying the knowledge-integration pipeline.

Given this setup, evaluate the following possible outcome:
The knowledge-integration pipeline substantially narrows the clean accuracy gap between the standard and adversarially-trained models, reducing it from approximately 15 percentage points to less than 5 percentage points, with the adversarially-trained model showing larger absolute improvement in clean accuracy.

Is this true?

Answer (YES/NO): YES